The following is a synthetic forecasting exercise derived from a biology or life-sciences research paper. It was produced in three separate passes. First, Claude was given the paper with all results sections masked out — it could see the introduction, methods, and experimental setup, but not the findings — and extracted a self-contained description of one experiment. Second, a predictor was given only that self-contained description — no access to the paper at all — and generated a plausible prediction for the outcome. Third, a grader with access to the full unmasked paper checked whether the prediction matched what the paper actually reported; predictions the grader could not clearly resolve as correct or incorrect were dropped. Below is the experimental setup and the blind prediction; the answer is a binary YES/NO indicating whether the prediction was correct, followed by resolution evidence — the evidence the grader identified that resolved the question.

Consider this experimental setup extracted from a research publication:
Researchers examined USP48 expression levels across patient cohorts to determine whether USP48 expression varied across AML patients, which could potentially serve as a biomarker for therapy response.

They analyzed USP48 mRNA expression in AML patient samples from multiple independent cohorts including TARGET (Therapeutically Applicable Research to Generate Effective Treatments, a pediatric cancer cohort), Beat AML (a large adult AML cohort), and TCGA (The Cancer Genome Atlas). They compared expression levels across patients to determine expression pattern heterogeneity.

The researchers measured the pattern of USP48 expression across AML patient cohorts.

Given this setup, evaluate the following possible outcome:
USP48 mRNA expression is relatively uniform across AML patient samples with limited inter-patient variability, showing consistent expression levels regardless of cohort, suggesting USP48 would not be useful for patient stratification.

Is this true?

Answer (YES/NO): YES